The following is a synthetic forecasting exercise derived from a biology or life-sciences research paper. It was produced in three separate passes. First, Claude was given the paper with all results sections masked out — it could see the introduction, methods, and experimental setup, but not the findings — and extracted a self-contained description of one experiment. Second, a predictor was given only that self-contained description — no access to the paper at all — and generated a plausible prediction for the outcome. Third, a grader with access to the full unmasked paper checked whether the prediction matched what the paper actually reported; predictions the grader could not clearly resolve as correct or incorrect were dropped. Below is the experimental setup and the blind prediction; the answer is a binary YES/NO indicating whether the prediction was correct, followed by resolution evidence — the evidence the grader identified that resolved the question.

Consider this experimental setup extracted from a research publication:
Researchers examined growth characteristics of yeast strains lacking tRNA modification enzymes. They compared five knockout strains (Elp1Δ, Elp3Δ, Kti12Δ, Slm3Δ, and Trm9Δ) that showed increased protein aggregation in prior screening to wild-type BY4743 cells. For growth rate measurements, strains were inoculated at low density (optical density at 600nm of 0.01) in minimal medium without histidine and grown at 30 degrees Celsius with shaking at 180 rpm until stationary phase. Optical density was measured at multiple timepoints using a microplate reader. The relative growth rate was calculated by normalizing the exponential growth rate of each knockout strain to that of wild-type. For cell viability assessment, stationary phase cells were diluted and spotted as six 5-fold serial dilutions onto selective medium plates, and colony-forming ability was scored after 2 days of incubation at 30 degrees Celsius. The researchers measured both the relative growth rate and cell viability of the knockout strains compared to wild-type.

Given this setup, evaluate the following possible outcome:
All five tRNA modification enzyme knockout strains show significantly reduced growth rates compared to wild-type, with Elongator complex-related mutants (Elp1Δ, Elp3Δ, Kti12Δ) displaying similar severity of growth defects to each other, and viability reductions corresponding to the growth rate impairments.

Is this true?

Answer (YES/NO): NO